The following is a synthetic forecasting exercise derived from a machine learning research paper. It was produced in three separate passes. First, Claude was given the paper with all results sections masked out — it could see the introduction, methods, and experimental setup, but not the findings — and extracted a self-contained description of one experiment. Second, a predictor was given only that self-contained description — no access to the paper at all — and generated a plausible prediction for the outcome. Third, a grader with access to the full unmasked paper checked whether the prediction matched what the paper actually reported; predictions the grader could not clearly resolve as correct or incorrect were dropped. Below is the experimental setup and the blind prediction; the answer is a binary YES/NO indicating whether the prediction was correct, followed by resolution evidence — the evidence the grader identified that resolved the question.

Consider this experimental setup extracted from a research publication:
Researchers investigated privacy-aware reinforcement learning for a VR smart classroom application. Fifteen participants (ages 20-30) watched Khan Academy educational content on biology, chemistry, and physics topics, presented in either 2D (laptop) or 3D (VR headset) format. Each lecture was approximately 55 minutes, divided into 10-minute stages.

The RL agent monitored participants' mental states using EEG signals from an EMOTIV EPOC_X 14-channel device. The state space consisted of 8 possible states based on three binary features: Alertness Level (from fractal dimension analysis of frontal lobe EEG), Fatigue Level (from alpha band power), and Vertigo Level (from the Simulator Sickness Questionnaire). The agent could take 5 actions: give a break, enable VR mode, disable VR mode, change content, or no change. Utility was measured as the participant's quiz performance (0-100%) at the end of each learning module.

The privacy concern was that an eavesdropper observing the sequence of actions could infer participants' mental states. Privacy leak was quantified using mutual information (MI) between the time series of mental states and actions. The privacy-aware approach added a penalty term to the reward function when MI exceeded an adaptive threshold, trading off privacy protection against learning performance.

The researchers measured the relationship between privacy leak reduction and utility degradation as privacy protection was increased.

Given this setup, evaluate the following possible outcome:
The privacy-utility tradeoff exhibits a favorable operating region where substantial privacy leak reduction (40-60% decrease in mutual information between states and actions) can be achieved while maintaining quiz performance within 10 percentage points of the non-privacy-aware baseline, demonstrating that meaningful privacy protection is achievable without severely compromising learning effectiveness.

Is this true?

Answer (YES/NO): NO